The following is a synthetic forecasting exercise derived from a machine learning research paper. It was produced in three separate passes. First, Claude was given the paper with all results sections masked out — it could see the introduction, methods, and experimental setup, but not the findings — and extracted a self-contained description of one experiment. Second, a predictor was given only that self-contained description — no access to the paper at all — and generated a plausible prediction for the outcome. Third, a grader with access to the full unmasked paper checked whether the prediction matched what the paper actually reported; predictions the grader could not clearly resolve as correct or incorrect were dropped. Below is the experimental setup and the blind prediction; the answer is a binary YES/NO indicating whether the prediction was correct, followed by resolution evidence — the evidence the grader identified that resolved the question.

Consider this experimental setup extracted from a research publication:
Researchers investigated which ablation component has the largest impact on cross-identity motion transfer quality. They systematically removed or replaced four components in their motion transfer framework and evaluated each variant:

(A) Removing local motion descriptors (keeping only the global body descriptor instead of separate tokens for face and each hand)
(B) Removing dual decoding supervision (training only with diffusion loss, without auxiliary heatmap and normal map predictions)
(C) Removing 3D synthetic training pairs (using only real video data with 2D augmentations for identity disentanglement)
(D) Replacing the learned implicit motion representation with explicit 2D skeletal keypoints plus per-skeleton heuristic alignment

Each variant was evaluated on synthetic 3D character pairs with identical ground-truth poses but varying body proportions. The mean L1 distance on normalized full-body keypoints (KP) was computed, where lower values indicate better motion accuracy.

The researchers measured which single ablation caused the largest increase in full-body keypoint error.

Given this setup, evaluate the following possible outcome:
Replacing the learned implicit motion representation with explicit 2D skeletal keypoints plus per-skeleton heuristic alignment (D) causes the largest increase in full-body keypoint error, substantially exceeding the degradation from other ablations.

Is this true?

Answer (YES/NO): YES